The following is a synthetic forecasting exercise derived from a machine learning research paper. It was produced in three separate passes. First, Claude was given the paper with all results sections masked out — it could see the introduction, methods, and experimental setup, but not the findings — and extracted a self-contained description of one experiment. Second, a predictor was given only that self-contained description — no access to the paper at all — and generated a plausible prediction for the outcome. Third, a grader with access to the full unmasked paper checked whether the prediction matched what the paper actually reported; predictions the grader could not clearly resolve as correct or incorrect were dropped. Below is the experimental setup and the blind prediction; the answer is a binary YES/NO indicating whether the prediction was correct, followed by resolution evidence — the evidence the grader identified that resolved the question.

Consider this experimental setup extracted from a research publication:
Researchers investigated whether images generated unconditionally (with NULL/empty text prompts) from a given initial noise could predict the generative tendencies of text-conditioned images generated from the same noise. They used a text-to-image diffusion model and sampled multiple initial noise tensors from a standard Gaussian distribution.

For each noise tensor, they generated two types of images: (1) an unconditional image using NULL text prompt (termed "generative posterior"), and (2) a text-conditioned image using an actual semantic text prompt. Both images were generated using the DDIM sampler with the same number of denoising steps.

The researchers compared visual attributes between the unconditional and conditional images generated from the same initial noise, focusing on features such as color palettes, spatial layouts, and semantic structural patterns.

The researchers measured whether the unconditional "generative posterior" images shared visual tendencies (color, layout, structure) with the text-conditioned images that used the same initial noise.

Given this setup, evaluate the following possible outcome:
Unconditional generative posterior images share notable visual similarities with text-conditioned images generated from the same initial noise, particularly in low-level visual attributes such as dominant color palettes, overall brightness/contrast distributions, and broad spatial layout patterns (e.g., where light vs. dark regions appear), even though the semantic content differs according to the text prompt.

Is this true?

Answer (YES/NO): YES